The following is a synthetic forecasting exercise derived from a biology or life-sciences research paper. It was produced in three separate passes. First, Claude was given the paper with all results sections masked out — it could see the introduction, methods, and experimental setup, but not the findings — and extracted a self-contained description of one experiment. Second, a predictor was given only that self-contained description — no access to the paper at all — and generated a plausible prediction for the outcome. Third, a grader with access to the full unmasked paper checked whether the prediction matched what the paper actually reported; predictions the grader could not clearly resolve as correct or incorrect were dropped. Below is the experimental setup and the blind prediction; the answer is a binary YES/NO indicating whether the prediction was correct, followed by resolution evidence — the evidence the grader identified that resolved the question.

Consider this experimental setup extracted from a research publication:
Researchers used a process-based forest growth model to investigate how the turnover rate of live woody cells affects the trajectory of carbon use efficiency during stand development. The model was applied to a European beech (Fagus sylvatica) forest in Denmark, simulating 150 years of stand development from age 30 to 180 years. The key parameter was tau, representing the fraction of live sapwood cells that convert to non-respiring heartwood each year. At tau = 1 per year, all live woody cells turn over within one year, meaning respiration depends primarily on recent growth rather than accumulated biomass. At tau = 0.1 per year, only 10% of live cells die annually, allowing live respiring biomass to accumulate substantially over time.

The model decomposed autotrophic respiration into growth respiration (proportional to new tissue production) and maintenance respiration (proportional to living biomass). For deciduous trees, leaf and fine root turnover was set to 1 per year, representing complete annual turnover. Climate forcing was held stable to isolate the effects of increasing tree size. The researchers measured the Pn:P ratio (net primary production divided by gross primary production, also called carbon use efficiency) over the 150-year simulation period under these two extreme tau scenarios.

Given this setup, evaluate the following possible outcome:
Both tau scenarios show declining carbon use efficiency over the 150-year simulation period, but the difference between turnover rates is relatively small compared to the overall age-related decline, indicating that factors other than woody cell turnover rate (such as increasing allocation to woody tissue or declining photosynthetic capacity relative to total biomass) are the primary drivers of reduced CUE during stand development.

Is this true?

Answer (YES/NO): NO